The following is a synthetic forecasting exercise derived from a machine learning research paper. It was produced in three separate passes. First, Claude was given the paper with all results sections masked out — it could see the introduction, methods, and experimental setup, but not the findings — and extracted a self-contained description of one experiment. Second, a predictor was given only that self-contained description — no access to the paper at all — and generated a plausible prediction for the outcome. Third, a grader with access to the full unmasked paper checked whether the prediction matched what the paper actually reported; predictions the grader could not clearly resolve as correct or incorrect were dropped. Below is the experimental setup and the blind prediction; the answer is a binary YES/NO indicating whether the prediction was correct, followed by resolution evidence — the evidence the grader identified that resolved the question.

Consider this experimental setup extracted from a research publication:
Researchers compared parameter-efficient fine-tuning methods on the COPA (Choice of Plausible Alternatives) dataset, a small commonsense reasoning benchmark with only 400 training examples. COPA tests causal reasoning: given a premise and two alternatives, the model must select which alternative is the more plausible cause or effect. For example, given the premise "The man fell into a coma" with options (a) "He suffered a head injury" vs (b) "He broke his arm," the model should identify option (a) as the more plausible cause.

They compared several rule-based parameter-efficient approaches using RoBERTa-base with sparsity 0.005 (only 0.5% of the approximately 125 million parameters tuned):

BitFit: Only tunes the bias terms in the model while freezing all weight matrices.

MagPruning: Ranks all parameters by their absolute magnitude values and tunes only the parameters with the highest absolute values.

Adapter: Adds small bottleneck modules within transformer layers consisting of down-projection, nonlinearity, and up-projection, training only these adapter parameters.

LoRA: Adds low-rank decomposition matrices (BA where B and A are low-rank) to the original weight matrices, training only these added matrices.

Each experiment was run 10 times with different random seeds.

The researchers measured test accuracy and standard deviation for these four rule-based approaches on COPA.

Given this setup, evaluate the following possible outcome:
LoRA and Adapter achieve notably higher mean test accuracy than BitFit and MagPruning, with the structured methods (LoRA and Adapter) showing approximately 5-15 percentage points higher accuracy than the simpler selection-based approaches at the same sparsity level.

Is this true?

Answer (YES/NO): NO